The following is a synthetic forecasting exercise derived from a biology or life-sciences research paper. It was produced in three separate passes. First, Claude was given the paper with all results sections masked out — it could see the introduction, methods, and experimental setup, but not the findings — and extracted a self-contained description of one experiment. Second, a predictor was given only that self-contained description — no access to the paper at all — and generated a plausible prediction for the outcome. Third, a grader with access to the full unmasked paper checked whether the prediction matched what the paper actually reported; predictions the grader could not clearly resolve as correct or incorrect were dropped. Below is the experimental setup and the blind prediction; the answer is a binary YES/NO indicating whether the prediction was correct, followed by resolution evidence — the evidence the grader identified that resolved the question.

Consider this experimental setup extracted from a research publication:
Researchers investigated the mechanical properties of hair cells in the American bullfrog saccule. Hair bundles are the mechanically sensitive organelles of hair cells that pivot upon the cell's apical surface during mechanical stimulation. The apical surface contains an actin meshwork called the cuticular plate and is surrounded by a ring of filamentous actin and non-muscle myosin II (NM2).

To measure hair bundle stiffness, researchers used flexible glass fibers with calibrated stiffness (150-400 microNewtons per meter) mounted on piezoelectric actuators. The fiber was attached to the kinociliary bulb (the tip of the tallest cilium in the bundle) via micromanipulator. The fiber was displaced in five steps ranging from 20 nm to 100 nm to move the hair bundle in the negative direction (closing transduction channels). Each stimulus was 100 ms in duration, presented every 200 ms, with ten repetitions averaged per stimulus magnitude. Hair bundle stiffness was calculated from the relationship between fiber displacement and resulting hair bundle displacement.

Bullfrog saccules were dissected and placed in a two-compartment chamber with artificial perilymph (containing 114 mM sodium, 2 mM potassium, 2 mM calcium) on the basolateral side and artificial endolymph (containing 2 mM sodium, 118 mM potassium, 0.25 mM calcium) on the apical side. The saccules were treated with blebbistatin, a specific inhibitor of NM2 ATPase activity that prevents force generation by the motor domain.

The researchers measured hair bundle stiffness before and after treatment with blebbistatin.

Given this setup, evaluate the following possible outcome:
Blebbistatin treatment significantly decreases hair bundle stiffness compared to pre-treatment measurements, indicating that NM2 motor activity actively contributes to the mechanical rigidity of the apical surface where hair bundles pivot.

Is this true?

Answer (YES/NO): YES